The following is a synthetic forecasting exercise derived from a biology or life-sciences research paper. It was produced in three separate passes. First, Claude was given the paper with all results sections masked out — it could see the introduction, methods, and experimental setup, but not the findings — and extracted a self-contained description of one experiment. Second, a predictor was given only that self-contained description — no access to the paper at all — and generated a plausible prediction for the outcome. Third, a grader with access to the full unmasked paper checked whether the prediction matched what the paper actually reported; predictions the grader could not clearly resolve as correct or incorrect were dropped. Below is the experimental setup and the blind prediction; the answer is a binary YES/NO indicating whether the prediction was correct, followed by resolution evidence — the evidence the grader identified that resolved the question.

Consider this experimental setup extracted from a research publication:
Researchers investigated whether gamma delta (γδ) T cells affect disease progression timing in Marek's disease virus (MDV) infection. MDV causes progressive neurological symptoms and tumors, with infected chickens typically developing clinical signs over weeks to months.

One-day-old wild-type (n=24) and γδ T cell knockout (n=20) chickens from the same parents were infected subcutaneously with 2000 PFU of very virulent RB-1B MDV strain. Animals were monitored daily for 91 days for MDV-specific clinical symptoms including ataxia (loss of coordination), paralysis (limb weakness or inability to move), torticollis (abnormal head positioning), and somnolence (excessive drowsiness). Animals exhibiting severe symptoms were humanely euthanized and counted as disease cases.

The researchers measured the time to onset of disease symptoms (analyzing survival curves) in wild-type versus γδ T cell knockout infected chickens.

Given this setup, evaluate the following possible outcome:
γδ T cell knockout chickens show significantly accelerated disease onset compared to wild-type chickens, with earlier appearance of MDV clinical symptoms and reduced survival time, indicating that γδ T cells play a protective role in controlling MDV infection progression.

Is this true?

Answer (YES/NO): YES